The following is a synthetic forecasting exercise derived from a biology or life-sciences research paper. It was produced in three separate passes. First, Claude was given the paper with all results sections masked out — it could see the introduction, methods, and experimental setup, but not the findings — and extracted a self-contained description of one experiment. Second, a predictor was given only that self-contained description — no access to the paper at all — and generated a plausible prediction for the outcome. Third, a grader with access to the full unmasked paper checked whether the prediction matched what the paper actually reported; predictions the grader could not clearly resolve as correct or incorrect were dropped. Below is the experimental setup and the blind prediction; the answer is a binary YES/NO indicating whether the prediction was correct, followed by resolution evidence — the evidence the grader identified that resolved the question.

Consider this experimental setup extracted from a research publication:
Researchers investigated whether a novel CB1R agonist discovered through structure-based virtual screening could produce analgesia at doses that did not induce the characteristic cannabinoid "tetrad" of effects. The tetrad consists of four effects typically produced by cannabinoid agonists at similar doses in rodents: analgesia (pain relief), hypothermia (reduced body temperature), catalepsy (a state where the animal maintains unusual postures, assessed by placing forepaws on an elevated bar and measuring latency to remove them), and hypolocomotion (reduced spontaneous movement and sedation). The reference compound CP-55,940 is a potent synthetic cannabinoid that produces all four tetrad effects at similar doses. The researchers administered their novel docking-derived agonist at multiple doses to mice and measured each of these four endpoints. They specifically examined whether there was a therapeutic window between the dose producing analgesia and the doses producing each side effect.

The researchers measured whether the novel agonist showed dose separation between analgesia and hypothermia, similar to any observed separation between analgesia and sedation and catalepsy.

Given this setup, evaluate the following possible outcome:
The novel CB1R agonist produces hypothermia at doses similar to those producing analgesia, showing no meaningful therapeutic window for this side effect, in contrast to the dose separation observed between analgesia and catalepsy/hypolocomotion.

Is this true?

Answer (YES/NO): YES